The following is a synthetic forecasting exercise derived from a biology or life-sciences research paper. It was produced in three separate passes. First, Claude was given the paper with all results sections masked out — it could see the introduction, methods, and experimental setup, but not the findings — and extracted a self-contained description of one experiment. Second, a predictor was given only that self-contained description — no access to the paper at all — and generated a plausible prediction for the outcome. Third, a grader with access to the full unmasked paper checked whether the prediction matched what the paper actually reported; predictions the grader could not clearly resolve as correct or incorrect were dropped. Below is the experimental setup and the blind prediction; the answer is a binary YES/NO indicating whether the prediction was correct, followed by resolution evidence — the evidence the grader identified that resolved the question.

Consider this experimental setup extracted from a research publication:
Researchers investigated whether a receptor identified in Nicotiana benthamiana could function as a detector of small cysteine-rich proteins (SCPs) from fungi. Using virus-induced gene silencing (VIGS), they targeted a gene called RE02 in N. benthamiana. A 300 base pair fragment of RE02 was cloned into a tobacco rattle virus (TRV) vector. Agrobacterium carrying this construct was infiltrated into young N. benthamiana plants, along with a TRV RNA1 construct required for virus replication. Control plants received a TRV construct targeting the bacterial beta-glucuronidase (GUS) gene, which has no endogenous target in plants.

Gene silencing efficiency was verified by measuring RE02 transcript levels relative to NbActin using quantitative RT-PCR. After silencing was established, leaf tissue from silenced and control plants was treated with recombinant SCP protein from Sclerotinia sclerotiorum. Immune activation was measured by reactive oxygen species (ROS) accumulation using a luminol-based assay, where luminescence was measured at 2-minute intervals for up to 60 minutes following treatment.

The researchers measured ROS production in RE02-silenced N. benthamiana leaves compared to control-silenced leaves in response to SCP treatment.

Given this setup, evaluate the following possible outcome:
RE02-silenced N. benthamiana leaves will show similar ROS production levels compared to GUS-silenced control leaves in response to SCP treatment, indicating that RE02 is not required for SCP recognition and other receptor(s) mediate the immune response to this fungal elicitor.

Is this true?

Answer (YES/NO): NO